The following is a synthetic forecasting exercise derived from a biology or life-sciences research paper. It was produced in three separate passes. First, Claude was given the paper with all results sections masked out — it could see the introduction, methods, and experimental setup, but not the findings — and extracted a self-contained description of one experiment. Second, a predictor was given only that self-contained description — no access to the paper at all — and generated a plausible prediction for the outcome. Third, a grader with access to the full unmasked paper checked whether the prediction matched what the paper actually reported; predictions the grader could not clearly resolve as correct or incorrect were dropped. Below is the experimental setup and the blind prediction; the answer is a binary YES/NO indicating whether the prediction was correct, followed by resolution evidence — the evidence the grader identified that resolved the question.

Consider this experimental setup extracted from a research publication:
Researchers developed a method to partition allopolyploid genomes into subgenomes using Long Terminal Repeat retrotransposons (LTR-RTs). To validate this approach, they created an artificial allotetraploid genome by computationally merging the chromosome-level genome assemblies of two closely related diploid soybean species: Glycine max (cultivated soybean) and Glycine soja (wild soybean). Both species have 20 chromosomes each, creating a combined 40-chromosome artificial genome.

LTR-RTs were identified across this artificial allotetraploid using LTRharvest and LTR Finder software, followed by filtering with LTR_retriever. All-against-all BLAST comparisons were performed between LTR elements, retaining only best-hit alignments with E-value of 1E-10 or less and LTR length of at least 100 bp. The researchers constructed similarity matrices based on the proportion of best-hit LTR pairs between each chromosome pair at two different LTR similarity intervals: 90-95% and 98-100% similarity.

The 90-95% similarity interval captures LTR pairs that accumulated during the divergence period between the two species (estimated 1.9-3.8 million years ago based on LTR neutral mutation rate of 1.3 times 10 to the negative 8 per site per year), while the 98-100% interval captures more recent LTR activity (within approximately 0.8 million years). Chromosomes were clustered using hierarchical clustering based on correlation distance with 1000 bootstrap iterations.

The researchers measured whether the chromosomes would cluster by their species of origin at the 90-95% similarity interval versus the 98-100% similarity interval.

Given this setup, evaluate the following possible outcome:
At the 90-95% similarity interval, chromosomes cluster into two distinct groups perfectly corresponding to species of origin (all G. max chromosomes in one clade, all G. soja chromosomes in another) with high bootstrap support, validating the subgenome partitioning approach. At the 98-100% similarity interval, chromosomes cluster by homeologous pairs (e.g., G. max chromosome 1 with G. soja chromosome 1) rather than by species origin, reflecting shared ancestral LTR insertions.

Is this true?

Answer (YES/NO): NO